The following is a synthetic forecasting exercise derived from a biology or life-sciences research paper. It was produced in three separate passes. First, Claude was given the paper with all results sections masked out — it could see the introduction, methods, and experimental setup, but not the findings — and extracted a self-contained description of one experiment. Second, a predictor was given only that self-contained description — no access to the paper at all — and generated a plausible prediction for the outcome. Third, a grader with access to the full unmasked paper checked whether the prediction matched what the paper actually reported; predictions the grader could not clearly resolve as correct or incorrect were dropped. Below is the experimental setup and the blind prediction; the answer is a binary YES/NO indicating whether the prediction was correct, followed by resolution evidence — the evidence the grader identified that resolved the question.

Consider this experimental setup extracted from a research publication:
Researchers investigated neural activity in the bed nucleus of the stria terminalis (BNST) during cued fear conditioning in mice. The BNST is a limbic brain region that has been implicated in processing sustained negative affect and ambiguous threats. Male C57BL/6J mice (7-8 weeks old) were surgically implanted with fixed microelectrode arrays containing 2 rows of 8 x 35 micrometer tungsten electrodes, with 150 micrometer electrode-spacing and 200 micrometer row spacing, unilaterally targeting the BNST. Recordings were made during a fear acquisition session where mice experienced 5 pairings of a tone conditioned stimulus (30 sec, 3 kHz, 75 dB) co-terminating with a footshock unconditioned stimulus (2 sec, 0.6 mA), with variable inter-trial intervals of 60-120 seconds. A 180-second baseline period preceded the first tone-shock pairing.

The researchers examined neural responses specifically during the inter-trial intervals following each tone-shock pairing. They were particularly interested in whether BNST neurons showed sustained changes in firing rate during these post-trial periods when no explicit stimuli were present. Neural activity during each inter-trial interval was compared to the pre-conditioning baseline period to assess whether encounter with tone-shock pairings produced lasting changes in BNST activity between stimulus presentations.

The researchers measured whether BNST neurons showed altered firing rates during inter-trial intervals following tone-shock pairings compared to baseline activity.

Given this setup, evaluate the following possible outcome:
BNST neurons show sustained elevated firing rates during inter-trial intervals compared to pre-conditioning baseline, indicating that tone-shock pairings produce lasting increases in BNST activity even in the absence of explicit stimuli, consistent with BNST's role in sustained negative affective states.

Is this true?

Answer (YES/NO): NO